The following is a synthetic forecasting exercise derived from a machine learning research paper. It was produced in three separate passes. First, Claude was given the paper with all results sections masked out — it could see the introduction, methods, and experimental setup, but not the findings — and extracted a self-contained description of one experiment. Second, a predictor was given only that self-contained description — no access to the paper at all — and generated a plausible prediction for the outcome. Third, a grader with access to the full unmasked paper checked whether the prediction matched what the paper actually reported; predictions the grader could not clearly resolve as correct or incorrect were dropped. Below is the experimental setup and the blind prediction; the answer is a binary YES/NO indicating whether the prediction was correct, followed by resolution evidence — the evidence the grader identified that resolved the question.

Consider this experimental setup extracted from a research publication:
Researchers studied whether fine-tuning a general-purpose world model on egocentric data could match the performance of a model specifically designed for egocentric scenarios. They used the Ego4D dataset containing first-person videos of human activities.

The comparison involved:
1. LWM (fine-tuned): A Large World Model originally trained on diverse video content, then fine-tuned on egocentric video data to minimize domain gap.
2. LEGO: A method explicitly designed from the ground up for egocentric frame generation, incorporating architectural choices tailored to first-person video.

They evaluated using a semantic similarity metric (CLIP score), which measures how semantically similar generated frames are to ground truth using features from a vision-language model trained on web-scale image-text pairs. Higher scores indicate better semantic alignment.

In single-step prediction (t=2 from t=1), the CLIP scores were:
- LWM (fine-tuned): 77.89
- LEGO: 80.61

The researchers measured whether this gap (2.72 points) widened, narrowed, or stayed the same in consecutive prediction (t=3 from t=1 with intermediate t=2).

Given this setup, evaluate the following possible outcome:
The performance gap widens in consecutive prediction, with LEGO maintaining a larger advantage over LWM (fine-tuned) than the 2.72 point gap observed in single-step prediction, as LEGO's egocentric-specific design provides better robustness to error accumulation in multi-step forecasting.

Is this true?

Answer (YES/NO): NO